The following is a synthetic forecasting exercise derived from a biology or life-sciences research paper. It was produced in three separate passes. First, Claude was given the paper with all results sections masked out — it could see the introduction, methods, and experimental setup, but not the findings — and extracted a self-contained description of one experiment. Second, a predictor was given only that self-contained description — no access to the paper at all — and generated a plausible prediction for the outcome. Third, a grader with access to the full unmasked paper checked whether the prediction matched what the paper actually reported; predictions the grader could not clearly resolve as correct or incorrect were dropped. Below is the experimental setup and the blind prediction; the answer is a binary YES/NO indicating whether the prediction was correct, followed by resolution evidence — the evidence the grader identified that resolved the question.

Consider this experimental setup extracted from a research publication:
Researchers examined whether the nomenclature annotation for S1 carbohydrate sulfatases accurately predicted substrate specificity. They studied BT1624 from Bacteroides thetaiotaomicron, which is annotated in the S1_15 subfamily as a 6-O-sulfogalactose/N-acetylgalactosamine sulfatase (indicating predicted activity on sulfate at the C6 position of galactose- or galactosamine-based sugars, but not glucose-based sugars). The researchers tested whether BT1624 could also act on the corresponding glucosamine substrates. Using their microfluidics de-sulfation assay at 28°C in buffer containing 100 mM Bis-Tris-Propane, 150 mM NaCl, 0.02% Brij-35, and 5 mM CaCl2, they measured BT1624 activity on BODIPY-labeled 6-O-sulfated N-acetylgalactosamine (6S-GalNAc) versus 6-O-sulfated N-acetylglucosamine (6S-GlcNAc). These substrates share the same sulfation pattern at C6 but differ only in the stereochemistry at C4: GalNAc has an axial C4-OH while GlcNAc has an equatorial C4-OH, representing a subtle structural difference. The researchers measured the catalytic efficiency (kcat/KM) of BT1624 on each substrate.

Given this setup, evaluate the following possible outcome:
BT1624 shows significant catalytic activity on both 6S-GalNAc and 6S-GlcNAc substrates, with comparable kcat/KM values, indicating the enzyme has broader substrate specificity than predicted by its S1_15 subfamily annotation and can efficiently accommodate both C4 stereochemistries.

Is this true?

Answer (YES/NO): NO